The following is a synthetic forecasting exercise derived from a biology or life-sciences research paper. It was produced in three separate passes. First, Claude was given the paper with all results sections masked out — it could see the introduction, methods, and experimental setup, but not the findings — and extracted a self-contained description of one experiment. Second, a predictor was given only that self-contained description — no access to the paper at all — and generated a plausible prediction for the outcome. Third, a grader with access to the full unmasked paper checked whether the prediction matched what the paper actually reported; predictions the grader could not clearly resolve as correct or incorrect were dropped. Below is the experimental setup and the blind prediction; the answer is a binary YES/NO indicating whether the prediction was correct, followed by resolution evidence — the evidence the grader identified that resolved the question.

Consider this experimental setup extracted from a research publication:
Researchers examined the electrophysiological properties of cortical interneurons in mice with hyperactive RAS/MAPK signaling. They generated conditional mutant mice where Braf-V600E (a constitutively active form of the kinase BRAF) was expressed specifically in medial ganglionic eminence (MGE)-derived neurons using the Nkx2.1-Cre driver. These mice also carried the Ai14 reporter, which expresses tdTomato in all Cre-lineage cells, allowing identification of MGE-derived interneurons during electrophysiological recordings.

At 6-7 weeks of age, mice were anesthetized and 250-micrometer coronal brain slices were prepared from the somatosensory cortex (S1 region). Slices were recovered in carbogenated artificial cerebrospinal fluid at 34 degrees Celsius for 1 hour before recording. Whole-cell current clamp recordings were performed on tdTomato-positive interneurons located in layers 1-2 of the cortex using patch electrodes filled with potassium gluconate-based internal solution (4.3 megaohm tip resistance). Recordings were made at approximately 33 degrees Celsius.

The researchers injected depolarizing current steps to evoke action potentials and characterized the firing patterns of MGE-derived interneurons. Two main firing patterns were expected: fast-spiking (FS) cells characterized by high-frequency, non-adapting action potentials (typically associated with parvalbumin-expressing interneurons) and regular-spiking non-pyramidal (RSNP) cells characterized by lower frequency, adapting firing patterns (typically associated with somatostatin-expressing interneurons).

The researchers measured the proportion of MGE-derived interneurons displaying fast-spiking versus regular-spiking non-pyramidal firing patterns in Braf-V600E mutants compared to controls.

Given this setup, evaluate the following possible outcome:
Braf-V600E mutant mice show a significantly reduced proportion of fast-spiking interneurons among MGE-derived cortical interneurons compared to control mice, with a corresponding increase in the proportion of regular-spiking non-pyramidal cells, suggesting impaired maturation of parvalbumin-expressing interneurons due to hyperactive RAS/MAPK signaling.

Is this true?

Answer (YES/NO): YES